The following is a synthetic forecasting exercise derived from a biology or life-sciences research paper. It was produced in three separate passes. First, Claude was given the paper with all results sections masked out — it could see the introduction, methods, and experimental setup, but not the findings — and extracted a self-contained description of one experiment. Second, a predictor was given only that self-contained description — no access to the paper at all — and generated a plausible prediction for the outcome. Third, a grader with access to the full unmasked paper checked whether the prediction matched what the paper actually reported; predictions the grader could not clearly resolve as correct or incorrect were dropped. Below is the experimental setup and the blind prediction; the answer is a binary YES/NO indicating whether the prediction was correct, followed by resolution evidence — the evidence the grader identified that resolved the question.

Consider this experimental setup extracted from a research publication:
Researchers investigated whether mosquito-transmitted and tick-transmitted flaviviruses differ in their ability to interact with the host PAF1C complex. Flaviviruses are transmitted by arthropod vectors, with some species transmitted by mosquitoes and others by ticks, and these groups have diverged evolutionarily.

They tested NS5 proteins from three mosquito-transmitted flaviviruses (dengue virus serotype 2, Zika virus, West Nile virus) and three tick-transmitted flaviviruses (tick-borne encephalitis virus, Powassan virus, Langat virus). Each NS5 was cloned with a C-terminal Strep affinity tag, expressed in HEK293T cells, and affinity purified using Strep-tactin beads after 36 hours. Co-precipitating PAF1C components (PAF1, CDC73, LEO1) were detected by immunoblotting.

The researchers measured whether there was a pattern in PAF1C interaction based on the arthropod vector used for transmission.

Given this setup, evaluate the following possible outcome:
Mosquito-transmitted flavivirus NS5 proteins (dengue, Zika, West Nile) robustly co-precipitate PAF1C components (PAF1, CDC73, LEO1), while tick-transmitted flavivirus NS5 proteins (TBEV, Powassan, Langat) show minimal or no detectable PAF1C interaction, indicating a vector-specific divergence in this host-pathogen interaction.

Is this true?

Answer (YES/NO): NO